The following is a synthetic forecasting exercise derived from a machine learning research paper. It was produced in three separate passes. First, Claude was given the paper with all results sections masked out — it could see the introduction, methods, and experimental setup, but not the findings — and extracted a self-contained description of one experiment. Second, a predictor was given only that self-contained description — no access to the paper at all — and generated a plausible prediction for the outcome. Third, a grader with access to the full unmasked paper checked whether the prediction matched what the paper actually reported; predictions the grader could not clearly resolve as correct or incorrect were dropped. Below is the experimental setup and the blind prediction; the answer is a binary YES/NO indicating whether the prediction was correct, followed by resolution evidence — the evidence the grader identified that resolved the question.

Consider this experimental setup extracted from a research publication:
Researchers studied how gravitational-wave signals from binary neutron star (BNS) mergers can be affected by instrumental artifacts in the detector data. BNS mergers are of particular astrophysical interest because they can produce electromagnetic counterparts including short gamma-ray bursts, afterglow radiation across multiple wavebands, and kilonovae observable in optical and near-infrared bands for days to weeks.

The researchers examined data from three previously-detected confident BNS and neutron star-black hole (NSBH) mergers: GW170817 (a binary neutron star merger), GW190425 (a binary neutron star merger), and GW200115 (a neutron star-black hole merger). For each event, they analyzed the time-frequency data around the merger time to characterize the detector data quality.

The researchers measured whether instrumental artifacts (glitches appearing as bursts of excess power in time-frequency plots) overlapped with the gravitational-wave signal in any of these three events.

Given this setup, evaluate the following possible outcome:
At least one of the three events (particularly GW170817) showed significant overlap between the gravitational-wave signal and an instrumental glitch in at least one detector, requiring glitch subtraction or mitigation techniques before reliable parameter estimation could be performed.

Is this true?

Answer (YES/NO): YES